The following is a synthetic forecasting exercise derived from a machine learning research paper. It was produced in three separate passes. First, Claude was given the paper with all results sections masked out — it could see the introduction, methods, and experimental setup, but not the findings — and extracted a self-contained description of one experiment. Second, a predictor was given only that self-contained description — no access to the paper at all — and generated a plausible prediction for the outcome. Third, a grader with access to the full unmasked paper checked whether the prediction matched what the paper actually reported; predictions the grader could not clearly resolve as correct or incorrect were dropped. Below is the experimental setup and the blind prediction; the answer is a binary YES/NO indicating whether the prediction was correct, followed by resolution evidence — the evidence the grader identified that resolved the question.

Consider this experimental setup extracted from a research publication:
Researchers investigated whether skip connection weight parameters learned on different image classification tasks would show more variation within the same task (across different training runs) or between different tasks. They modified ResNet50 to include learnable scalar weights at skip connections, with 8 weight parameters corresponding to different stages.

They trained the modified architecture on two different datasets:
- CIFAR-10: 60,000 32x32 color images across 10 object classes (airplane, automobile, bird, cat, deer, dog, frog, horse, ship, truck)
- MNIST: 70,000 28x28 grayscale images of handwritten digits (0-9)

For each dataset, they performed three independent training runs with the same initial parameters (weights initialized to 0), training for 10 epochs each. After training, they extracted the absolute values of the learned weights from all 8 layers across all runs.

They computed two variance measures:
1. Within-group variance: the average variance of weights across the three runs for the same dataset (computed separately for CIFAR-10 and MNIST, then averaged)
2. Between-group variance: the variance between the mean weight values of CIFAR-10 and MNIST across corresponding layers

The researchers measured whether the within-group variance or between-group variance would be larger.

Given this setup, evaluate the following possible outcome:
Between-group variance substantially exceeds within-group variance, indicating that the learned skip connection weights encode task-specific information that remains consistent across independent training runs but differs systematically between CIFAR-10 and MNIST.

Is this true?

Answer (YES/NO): YES